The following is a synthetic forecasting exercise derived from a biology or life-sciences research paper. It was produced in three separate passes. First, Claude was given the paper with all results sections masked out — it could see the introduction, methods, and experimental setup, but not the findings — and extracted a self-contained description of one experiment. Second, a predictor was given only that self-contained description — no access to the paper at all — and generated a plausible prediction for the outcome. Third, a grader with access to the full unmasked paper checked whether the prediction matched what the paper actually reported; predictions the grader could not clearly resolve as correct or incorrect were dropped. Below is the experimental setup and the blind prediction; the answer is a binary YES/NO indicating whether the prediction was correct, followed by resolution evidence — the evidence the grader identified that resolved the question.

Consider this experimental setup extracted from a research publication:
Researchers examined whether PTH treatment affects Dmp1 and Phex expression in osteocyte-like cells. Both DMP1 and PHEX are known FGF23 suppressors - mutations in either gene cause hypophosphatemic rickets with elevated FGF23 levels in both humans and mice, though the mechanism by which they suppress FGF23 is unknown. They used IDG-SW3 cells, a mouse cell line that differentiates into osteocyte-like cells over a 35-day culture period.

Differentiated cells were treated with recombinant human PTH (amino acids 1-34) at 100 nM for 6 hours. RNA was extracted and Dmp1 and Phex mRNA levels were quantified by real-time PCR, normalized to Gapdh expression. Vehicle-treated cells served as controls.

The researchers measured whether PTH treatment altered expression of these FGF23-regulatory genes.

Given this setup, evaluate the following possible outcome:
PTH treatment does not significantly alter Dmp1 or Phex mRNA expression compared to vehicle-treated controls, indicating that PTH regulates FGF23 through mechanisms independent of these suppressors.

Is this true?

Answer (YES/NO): NO